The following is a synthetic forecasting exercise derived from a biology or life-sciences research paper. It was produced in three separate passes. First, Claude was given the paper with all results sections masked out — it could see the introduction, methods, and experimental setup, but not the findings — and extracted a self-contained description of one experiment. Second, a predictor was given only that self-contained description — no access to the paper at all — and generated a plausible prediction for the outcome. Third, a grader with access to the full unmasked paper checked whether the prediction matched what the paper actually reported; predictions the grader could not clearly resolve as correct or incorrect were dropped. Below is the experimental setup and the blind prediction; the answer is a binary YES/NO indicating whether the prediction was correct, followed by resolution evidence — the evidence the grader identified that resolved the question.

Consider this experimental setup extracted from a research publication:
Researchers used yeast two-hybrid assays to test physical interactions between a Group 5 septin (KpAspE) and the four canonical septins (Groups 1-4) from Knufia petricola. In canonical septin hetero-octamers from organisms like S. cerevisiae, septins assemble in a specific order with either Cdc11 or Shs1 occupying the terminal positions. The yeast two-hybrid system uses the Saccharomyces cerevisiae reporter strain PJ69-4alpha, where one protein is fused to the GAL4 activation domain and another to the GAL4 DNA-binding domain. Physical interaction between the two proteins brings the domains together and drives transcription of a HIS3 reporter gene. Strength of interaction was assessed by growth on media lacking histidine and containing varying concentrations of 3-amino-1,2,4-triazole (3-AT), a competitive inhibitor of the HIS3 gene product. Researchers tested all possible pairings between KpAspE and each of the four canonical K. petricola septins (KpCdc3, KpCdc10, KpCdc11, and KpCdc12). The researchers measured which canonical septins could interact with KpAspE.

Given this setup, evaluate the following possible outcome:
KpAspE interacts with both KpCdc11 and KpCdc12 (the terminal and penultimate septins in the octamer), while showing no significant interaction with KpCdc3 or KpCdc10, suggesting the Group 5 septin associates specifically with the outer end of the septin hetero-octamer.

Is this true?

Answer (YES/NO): NO